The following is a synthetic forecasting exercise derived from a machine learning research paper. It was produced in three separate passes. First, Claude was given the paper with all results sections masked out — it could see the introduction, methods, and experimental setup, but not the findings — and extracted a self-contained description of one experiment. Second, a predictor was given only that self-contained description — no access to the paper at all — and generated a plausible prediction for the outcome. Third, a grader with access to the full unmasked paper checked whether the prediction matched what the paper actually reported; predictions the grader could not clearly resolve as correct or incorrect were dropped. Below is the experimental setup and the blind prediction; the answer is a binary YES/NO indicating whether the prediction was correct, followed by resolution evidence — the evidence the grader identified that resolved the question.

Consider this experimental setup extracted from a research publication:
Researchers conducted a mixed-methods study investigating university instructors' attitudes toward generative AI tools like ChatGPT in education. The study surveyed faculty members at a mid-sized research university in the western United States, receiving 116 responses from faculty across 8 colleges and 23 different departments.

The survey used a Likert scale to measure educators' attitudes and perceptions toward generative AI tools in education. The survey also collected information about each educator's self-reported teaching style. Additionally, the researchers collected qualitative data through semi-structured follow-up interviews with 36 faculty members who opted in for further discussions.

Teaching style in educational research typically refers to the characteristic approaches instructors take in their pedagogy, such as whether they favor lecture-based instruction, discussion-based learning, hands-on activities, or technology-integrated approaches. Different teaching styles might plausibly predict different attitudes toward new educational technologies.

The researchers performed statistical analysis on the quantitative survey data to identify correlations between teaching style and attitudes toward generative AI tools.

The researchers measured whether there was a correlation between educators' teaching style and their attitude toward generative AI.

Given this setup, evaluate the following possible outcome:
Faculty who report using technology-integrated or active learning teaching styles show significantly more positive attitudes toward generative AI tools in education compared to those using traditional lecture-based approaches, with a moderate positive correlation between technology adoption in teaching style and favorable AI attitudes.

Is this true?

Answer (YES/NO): NO